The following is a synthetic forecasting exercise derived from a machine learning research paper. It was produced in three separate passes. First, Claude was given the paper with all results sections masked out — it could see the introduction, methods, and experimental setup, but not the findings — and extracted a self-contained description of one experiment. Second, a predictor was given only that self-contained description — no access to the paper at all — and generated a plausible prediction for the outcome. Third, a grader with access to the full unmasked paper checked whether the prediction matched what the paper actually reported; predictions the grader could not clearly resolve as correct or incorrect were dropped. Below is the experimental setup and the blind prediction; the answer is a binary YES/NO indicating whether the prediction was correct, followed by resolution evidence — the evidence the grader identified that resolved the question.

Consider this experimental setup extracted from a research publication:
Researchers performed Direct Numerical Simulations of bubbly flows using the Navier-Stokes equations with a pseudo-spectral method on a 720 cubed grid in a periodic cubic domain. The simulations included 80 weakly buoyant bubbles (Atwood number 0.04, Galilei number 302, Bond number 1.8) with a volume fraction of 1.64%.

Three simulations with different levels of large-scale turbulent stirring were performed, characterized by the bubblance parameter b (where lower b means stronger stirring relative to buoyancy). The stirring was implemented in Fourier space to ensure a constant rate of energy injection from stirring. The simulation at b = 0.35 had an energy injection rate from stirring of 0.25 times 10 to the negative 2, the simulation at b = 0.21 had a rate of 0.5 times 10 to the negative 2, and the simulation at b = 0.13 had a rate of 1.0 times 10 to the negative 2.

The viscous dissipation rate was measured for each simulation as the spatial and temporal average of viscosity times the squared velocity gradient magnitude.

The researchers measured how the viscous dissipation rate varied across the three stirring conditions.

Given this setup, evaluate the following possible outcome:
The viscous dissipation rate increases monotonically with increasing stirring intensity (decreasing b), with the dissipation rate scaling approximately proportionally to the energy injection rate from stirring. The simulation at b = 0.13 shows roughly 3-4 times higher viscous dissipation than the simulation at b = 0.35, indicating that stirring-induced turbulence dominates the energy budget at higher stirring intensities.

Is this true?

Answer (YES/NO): NO